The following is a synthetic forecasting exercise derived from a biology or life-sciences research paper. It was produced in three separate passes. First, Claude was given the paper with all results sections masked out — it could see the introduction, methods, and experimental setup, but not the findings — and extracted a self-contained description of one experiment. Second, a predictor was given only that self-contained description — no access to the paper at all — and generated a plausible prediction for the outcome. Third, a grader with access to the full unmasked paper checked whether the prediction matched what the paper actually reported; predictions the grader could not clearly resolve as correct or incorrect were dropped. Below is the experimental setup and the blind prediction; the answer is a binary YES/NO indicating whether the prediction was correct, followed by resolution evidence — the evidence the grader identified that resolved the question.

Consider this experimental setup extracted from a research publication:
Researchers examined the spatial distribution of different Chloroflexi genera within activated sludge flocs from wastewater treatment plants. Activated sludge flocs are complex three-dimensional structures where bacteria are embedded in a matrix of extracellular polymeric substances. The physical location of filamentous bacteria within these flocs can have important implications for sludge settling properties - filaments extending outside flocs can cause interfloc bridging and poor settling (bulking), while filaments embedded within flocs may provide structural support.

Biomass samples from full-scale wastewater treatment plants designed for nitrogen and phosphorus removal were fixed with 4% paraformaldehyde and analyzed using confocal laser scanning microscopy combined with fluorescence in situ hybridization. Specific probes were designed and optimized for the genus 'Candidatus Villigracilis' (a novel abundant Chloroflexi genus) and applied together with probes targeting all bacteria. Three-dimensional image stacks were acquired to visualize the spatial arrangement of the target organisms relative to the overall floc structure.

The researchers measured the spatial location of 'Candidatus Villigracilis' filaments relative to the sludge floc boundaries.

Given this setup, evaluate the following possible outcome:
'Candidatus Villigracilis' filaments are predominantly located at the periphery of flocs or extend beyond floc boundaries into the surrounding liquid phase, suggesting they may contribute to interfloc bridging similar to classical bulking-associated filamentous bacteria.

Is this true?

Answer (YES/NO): NO